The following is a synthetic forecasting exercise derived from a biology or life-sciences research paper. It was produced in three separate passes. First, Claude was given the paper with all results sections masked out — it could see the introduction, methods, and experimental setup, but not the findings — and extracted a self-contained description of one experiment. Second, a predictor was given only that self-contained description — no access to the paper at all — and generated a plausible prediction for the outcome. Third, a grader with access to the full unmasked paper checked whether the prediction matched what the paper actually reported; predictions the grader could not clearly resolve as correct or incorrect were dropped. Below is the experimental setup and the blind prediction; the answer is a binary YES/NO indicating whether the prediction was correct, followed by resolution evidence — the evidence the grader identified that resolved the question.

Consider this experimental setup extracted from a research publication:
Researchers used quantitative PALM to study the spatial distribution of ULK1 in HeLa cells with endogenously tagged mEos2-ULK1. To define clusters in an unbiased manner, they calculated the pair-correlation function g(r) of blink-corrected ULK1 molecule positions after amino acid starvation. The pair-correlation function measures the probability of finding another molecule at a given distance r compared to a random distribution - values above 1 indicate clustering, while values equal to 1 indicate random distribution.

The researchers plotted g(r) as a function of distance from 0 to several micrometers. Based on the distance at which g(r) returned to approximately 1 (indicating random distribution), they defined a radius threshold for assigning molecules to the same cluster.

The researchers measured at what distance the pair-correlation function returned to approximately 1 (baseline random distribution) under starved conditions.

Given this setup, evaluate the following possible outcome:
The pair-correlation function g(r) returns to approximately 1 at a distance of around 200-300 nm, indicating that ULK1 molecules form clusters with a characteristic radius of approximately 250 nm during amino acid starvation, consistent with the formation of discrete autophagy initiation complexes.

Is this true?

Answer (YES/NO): NO